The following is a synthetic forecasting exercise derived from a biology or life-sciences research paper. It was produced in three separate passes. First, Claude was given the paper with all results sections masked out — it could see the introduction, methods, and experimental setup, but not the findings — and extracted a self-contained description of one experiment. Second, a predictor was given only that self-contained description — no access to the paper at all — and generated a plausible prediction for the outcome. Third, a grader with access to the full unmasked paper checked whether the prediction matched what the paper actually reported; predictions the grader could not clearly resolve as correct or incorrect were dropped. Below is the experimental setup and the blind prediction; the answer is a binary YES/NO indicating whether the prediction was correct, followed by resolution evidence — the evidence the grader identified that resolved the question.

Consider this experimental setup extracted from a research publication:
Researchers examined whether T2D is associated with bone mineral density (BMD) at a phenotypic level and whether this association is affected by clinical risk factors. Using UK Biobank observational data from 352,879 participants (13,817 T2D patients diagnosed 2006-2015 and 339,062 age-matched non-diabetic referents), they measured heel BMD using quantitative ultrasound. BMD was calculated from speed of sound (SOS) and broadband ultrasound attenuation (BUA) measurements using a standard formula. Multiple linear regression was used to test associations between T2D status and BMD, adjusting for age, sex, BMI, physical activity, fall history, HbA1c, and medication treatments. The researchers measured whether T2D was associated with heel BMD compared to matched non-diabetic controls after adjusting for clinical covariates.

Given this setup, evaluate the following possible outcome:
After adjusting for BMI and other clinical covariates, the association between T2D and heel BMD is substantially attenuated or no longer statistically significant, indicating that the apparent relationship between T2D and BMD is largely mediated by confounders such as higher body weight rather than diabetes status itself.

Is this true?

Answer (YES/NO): NO